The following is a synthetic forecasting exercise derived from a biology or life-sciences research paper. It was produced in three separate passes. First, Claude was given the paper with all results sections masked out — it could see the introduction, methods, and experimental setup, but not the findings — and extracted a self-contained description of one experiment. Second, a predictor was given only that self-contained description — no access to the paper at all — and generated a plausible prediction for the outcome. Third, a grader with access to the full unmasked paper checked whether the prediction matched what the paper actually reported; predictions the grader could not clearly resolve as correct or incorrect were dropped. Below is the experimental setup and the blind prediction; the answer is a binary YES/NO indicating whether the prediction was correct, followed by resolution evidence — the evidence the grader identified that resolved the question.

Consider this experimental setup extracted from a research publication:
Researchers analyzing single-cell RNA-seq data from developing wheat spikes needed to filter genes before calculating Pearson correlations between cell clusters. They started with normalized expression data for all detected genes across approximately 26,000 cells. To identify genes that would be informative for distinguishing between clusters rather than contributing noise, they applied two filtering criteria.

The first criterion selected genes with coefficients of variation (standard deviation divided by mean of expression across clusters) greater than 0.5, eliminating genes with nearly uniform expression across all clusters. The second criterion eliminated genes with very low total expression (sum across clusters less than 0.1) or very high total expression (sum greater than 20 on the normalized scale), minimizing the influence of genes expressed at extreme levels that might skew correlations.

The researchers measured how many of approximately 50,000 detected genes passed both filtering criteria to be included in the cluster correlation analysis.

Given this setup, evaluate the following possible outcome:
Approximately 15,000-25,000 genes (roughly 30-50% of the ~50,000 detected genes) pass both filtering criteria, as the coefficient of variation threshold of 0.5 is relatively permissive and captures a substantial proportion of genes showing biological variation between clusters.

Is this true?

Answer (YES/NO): NO